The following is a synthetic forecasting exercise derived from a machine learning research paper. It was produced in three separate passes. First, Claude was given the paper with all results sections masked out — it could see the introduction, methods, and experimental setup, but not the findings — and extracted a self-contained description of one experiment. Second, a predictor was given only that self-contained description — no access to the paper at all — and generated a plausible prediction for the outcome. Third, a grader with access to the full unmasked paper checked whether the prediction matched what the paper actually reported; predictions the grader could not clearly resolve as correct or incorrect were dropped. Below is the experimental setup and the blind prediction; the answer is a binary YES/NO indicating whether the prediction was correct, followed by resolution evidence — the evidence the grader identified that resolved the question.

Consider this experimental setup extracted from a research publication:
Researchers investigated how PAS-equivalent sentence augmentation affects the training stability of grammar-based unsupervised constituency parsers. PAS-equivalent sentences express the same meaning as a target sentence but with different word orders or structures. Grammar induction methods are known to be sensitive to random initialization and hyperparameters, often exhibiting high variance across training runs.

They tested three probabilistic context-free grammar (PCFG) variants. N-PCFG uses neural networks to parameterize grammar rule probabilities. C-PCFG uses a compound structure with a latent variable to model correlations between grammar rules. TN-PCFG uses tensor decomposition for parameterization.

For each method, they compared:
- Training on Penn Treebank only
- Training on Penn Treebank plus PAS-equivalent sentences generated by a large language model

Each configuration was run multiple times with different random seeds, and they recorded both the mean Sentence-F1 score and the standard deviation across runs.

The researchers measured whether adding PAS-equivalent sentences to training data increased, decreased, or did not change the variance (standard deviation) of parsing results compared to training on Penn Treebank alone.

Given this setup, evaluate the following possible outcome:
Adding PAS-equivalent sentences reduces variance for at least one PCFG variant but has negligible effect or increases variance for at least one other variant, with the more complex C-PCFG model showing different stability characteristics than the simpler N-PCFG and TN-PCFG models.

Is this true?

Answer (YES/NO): NO